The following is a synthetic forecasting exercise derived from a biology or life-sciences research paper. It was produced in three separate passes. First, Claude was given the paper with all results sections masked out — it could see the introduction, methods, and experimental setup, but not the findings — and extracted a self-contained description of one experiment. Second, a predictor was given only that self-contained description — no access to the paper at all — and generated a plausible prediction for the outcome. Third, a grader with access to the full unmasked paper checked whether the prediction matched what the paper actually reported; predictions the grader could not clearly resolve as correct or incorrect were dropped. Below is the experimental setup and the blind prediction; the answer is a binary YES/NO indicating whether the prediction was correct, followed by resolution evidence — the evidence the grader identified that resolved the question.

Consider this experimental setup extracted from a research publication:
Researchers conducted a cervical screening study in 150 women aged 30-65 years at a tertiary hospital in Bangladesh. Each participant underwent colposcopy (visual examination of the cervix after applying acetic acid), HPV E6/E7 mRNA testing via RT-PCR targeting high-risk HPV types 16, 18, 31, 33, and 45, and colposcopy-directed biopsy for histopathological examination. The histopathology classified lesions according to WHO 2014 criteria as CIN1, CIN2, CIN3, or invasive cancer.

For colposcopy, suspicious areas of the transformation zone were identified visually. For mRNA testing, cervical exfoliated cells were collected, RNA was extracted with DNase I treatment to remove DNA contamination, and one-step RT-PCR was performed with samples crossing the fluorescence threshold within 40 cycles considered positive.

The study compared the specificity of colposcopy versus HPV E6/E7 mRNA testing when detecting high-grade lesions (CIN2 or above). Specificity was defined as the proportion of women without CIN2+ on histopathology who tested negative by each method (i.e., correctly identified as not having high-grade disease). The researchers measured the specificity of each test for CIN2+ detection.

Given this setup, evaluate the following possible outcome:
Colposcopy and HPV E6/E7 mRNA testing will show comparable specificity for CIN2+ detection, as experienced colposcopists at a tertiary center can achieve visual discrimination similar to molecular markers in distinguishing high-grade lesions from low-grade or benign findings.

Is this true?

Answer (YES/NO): NO